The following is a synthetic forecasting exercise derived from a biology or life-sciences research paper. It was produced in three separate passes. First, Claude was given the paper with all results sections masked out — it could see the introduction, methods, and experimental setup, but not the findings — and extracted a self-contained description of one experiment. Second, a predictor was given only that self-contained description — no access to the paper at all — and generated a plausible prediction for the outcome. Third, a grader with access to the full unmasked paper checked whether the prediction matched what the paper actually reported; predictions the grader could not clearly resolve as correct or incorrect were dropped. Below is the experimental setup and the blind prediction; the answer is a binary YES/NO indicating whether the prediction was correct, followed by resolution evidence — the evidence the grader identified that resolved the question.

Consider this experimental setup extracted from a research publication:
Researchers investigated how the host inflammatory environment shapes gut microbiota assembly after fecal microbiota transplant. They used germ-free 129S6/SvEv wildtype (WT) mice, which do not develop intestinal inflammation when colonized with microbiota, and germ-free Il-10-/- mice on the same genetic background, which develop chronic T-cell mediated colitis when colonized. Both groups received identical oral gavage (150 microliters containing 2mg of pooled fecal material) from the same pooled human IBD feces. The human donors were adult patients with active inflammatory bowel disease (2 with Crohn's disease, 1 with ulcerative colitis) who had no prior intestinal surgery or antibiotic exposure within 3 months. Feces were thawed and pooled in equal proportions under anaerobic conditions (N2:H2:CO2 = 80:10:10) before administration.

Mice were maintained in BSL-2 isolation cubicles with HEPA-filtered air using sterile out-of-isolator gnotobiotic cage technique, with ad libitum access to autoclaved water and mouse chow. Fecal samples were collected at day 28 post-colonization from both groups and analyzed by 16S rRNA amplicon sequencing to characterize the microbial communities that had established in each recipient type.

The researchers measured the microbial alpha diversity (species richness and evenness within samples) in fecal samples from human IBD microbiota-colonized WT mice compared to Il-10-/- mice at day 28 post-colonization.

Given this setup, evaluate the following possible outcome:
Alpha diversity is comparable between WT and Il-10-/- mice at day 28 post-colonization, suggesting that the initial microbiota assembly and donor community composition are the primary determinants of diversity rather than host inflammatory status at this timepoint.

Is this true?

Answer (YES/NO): NO